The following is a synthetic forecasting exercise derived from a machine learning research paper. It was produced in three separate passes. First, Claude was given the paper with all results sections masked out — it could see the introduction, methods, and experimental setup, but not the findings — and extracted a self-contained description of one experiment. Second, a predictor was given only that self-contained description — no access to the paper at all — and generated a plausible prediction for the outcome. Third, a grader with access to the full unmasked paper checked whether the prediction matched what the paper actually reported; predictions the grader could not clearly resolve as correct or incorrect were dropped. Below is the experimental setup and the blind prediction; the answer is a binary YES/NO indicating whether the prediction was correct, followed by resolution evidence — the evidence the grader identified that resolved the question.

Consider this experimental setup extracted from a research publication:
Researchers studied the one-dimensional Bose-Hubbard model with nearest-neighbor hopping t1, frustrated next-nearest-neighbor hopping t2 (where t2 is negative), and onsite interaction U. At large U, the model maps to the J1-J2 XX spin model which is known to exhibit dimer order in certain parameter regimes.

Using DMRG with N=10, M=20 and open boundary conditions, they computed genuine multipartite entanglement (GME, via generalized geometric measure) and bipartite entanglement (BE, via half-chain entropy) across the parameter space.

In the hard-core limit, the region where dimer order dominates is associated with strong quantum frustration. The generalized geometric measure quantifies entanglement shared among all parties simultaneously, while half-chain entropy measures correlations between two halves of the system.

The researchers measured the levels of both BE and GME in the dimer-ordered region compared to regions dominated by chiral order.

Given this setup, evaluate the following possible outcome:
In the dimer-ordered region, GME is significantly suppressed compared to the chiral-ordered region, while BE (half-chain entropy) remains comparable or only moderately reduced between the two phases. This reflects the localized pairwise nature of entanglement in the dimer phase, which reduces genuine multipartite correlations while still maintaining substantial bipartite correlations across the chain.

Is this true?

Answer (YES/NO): NO